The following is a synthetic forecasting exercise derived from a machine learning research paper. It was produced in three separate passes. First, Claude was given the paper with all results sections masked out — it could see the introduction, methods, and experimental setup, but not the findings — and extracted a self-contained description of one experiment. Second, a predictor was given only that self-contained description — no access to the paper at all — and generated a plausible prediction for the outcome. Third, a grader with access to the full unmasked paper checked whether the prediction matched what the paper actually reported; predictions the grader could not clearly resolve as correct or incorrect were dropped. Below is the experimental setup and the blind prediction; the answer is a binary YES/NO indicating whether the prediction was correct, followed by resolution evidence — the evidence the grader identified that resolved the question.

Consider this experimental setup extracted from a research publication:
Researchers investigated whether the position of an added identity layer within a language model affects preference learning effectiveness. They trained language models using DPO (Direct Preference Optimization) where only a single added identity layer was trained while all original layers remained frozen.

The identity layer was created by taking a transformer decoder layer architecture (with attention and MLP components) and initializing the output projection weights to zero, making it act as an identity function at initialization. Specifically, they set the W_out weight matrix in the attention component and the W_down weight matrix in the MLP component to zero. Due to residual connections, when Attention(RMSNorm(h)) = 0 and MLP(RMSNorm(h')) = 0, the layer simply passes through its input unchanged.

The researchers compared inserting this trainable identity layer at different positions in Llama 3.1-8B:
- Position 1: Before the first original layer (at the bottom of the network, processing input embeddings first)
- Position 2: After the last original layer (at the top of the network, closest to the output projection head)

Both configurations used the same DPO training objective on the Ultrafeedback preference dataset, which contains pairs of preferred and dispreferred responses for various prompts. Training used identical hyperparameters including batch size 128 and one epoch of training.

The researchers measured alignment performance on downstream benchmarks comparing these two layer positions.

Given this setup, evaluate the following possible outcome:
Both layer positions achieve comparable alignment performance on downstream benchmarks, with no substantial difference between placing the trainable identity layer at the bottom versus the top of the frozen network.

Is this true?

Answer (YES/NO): NO